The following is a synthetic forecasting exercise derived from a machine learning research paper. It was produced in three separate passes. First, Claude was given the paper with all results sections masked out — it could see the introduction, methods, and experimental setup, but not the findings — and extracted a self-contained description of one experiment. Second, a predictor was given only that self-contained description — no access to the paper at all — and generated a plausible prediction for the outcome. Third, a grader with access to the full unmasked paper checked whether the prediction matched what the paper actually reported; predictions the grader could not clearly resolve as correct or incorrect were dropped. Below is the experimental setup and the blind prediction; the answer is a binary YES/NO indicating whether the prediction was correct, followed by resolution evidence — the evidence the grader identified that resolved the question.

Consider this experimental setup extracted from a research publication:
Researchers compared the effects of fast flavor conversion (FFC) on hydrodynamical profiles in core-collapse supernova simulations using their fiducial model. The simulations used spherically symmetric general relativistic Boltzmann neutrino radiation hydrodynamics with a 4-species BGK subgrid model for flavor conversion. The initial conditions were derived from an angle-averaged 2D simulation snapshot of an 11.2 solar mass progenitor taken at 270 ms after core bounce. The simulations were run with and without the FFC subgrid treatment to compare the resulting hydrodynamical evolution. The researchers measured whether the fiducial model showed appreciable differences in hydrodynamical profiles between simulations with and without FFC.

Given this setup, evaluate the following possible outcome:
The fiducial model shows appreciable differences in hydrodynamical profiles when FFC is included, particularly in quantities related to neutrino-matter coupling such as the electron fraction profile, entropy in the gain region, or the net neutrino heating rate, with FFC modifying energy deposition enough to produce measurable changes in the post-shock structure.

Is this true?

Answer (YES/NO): NO